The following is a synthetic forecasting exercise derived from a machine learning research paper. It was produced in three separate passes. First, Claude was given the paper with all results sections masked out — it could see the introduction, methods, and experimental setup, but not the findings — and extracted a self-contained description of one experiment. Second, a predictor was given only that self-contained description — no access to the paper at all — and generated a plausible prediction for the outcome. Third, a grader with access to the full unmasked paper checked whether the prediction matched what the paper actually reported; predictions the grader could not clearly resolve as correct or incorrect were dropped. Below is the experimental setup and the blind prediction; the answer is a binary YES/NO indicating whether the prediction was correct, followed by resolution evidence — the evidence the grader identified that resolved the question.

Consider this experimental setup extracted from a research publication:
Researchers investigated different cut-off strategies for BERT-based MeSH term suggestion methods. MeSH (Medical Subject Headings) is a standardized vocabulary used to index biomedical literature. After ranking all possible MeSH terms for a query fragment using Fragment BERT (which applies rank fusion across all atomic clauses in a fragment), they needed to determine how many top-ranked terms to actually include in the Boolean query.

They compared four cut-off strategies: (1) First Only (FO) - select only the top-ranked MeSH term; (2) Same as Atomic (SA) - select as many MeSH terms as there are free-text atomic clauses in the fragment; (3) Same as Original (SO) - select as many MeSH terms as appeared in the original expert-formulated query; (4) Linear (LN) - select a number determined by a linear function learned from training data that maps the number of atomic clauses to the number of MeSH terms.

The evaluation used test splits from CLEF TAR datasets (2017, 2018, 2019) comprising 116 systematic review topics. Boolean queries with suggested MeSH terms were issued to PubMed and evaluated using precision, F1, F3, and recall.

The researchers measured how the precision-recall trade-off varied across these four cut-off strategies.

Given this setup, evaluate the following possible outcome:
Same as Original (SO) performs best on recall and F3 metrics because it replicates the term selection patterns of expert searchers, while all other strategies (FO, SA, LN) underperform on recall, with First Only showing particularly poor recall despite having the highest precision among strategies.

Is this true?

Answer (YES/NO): NO